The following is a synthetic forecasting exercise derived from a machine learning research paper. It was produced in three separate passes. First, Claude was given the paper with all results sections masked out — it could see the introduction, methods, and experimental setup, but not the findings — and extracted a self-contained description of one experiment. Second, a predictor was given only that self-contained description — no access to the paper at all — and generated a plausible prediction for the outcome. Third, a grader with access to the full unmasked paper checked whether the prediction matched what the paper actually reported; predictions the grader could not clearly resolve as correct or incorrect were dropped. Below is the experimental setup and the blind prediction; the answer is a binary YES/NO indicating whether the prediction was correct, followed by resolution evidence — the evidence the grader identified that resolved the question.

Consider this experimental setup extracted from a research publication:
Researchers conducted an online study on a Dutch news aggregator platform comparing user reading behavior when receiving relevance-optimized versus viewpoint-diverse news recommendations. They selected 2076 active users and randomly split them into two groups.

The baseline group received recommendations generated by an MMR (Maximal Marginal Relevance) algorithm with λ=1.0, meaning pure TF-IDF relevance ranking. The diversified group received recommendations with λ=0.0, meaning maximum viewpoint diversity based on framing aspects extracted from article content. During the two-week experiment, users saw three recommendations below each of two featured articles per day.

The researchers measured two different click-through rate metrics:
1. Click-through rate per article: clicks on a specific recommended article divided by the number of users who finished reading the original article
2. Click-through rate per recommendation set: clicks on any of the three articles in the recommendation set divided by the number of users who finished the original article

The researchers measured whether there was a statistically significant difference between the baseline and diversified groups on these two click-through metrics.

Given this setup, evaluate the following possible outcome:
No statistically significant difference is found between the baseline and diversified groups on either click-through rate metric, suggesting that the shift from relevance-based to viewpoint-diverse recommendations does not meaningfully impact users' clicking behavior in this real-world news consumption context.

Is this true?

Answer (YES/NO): NO